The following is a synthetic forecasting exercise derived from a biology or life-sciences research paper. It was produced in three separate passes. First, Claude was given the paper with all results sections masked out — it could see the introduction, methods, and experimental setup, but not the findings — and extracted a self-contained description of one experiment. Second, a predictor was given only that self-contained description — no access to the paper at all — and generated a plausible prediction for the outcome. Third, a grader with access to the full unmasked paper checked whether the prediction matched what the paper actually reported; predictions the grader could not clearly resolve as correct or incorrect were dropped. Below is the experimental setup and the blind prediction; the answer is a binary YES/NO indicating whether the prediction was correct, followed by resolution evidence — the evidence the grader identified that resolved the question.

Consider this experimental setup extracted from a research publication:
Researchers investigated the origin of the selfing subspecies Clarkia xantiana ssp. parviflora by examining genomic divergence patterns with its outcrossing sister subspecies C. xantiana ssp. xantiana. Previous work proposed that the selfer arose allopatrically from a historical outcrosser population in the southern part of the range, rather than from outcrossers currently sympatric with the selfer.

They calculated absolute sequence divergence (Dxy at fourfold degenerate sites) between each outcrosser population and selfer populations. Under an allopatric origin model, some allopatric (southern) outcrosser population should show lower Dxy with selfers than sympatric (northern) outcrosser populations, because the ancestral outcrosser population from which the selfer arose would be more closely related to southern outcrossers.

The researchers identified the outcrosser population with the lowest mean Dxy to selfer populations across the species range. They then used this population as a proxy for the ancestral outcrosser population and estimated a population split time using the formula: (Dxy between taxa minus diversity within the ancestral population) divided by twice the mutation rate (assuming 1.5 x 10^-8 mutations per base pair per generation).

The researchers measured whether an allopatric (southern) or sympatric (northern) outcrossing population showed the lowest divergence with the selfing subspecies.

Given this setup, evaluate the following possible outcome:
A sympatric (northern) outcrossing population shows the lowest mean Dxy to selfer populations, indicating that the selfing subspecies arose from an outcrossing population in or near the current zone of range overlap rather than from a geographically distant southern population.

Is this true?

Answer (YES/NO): NO